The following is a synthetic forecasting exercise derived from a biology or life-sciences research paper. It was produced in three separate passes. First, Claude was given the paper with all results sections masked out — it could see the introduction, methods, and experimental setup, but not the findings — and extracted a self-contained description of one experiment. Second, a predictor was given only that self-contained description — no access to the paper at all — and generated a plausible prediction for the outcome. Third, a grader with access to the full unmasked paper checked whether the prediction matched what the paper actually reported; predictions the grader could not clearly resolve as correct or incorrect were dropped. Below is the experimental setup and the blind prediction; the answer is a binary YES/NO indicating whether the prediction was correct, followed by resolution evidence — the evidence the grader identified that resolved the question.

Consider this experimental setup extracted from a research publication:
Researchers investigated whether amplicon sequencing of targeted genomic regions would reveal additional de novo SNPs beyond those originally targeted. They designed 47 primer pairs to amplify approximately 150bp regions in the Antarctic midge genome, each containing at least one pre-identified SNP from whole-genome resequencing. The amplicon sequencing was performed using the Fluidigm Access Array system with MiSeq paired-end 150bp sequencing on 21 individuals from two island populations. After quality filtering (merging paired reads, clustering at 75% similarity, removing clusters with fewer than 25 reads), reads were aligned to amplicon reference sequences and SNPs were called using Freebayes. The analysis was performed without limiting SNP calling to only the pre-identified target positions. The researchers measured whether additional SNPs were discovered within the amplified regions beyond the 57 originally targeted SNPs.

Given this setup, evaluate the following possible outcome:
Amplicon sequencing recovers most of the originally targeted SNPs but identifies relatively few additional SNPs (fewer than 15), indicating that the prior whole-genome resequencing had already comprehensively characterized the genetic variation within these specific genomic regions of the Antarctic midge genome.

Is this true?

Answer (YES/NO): NO